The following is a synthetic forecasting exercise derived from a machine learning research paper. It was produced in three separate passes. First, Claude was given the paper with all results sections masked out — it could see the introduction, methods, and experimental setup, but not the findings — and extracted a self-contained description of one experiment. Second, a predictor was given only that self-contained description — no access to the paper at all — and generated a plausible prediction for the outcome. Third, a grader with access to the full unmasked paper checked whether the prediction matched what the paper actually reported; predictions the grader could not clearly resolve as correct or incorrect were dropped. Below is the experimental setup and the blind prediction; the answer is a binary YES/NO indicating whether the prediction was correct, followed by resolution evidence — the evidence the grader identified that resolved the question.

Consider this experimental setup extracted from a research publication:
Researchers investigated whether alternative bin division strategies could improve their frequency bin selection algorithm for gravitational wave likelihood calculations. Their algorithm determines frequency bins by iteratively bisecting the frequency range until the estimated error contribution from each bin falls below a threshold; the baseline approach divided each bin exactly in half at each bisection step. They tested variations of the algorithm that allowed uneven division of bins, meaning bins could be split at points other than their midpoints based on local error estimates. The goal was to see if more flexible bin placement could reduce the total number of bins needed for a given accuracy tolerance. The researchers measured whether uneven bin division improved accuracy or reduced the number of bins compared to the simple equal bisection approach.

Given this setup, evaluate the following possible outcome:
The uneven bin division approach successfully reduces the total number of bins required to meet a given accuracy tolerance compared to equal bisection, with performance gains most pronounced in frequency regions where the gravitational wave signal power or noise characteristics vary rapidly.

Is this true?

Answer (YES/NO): NO